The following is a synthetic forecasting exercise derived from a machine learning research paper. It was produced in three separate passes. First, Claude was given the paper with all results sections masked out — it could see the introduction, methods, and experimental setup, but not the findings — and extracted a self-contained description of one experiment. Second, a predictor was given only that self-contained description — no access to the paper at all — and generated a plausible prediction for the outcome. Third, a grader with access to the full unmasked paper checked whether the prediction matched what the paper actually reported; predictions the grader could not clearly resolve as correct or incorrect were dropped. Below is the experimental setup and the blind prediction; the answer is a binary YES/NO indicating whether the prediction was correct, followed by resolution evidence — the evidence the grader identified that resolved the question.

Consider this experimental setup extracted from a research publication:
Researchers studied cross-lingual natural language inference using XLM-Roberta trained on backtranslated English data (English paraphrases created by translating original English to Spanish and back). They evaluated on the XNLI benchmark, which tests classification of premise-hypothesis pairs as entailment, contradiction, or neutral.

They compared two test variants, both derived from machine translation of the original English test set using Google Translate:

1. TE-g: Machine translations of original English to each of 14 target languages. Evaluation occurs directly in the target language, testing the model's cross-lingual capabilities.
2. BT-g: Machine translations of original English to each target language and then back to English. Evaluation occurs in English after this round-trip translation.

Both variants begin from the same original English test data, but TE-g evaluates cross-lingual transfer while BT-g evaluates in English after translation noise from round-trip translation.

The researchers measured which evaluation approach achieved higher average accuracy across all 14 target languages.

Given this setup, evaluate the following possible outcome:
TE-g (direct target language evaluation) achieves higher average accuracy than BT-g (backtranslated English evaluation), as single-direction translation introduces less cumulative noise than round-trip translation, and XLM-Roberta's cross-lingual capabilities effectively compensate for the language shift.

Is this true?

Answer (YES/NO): NO